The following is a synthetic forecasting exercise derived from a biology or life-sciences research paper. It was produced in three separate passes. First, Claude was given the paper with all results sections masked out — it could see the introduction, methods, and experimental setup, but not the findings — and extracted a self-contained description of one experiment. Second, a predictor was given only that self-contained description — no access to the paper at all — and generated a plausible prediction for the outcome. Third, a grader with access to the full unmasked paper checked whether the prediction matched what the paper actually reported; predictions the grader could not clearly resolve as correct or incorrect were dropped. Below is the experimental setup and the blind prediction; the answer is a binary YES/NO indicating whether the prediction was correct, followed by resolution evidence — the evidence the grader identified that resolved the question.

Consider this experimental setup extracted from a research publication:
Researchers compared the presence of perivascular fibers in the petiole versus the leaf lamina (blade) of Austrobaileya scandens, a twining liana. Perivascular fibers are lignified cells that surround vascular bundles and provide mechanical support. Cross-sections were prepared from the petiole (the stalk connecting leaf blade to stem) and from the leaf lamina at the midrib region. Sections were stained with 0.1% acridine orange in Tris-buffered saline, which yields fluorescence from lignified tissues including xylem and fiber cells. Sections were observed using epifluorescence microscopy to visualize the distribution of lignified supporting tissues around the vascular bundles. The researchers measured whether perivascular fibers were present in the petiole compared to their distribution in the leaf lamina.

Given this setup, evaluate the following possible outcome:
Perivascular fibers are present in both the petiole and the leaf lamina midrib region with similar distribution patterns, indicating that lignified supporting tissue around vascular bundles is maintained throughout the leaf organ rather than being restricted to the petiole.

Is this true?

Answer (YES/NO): NO